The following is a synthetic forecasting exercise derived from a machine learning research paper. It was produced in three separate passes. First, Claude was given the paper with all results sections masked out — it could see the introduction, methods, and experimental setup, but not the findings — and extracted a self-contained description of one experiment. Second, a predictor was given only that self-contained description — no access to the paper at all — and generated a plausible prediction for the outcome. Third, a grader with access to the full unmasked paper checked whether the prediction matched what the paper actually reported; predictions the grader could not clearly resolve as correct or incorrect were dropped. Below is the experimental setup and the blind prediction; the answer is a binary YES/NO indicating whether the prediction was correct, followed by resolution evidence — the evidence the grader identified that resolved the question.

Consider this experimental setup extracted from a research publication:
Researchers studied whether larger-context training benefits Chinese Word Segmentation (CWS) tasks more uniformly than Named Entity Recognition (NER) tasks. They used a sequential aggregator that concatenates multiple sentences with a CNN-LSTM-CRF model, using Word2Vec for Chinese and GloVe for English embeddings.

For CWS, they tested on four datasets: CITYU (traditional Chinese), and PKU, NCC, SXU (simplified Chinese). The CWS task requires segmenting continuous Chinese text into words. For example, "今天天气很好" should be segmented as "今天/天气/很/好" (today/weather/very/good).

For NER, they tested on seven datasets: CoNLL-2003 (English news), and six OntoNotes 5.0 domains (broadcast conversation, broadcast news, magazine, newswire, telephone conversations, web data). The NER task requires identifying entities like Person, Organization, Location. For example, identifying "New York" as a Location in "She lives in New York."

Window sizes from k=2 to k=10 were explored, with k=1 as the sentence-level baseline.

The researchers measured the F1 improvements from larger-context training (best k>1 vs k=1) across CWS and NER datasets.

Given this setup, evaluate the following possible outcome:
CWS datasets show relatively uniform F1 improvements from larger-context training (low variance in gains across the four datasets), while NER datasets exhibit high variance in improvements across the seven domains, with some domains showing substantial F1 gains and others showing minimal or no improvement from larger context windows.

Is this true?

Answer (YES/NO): YES